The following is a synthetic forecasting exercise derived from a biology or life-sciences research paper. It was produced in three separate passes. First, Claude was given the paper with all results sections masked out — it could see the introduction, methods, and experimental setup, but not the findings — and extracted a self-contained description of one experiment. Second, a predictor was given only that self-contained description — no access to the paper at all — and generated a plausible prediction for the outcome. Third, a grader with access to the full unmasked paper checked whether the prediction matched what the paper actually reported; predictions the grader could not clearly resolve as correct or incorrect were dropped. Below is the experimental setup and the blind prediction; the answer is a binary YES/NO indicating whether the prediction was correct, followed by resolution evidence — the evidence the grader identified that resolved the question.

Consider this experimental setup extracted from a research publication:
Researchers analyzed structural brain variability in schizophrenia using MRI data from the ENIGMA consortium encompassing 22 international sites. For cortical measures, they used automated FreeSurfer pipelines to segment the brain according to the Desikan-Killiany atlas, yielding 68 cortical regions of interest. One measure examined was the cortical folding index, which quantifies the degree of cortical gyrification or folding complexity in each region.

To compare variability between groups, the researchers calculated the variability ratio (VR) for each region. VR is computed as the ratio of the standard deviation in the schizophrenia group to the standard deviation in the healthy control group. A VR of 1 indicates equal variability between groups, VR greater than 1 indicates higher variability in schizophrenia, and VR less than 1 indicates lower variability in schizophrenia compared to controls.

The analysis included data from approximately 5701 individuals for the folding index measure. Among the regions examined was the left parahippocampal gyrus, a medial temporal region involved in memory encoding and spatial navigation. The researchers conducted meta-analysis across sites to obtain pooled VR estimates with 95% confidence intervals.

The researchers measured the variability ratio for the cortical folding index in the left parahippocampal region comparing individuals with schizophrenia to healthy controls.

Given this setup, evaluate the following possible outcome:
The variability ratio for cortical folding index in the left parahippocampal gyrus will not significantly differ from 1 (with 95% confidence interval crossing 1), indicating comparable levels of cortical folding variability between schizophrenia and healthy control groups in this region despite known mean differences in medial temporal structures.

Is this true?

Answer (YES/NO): NO